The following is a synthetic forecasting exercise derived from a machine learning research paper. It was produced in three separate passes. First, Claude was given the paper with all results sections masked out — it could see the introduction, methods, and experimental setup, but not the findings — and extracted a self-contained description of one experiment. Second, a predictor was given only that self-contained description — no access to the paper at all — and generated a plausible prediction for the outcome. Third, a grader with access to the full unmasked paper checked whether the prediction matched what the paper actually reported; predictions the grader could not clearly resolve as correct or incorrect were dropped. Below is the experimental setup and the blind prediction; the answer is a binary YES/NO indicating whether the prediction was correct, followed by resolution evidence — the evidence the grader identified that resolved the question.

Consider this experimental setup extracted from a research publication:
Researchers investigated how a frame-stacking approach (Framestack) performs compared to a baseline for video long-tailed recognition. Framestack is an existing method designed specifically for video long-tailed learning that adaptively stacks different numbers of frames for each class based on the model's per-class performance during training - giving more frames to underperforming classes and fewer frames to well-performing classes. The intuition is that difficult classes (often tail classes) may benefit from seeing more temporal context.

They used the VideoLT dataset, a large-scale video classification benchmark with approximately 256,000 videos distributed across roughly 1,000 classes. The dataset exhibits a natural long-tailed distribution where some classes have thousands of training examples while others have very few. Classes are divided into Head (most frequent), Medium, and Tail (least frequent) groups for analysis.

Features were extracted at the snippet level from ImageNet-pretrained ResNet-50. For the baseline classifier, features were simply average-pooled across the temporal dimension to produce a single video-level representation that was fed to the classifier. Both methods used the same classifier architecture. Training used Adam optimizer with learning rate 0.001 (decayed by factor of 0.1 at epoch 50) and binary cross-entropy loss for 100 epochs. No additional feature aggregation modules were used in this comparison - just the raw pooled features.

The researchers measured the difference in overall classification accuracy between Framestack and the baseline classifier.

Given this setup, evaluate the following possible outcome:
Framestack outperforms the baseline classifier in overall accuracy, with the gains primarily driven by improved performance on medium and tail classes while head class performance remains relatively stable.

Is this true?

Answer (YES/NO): YES